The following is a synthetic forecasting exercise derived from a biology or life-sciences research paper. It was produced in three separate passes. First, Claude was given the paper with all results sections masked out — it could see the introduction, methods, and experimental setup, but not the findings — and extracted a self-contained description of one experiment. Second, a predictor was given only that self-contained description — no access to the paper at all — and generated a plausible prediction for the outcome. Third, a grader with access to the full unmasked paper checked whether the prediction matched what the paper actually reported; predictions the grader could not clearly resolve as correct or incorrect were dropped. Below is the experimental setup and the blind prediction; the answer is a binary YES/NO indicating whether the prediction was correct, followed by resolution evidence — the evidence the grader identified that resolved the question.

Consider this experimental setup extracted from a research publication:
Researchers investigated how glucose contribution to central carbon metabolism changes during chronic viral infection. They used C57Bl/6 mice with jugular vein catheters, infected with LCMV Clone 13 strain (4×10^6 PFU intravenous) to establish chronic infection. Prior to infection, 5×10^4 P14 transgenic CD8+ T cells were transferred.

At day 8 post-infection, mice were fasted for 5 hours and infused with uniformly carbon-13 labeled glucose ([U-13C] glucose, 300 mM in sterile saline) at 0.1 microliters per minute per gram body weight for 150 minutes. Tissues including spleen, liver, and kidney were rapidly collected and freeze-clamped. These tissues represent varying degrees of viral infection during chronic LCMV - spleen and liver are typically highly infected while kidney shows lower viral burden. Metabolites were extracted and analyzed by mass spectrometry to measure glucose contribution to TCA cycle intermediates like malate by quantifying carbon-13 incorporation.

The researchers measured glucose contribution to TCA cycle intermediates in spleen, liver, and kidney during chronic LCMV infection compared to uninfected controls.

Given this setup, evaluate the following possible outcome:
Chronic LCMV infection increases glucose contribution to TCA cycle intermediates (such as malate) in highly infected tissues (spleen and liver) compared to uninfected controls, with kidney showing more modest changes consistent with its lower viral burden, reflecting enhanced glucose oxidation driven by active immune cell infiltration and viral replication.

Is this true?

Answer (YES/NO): NO